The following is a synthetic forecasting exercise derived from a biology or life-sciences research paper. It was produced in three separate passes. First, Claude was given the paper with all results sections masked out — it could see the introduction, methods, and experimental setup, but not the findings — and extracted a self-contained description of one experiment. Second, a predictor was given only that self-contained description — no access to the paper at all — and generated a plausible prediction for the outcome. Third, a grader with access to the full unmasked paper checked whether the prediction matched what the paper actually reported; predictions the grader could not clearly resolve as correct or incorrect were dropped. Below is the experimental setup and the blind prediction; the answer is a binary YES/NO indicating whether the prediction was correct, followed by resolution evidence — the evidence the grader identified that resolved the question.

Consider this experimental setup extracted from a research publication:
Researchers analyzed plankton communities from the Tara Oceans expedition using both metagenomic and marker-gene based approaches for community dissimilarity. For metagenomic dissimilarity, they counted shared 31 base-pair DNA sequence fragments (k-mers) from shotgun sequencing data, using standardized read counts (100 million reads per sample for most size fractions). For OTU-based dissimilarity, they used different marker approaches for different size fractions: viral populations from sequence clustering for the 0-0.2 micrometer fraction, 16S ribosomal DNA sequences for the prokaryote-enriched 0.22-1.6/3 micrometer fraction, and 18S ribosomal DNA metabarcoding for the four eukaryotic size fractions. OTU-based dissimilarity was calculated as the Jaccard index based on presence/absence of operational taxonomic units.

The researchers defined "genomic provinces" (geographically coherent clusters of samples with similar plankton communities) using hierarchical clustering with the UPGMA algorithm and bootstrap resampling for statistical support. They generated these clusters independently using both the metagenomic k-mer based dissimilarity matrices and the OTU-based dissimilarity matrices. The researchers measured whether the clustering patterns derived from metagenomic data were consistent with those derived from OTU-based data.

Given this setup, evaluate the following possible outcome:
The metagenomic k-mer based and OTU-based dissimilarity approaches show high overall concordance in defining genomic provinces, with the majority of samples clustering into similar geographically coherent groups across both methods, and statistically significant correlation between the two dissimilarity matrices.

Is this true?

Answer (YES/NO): YES